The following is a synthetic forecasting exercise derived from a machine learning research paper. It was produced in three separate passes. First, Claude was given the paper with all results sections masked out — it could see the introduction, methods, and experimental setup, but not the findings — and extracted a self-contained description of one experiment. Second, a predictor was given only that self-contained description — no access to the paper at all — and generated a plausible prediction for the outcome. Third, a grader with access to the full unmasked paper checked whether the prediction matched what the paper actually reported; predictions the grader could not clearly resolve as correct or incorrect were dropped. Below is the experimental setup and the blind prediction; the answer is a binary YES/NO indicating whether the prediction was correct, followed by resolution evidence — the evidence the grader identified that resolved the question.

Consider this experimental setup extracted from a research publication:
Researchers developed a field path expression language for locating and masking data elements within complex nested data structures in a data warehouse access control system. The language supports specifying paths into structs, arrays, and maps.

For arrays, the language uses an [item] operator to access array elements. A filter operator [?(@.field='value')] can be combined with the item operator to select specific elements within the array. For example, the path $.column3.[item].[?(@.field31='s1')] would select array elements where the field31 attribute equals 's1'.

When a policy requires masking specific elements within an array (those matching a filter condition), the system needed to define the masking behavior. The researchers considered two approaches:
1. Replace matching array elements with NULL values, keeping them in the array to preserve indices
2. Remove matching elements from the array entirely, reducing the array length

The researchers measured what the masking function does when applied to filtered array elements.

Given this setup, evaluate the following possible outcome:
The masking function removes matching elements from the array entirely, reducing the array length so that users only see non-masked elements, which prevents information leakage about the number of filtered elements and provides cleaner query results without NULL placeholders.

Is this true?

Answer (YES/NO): YES